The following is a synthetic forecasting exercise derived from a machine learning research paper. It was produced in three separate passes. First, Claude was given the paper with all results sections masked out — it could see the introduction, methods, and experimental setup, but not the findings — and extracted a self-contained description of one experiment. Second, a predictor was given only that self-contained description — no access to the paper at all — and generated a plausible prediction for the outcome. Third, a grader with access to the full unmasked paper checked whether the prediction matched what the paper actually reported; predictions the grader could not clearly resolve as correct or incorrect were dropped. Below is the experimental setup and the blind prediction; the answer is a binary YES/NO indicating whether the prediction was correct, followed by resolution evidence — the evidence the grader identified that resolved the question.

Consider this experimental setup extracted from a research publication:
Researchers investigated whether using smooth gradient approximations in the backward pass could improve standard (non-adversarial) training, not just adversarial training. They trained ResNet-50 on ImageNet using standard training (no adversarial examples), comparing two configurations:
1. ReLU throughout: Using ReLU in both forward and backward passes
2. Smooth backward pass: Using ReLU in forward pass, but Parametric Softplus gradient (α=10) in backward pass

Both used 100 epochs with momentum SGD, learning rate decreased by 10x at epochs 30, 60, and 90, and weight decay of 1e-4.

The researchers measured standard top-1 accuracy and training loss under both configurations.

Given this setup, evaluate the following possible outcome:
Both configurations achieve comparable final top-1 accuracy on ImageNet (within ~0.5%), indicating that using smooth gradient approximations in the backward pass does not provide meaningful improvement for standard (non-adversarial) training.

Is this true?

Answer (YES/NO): NO